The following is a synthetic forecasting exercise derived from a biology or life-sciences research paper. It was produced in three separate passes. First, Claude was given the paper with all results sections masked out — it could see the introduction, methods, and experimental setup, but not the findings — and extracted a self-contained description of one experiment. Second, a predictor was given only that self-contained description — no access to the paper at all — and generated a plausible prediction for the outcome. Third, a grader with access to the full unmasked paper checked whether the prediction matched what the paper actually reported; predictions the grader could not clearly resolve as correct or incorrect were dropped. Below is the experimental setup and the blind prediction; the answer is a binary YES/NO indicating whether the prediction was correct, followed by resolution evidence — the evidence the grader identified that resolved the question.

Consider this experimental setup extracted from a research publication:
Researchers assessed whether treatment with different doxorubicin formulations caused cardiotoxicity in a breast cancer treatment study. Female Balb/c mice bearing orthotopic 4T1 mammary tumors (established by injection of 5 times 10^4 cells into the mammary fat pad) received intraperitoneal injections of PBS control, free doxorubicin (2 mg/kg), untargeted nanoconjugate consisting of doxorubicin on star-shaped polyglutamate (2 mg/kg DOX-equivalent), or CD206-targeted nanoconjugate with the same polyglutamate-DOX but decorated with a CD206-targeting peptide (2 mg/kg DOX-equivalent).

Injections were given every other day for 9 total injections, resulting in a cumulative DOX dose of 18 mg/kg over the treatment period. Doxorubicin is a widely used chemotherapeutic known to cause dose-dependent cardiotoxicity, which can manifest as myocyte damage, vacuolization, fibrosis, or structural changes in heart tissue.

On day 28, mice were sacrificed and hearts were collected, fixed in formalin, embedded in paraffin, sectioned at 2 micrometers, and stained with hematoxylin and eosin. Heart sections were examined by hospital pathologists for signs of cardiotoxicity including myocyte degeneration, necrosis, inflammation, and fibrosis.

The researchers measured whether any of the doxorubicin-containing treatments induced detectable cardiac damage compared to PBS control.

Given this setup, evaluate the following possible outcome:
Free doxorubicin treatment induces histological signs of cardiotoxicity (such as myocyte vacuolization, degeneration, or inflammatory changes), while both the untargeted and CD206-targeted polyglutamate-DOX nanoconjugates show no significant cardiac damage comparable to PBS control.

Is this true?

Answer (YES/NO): NO